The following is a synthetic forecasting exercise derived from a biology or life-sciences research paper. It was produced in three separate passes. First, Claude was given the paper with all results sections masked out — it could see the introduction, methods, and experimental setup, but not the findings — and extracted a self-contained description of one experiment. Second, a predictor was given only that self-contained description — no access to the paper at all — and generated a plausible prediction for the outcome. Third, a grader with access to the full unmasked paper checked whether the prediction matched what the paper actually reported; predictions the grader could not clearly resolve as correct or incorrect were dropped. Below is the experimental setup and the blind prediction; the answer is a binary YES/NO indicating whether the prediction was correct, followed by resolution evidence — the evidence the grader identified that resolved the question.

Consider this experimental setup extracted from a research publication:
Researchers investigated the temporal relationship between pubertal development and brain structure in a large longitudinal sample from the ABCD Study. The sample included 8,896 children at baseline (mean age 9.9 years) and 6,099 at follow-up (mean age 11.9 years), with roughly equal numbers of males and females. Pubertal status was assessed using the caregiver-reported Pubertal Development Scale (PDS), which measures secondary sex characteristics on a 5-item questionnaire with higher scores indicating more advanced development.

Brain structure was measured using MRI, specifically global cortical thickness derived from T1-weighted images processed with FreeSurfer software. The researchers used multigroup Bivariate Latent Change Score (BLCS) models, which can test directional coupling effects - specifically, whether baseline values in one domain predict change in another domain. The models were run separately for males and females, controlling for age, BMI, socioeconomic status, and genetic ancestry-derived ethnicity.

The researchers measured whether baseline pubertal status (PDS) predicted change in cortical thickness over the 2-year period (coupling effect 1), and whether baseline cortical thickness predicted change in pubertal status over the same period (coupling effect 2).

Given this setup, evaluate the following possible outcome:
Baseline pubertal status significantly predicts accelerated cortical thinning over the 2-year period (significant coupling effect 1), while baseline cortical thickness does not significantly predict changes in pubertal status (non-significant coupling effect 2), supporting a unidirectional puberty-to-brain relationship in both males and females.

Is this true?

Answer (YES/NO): NO